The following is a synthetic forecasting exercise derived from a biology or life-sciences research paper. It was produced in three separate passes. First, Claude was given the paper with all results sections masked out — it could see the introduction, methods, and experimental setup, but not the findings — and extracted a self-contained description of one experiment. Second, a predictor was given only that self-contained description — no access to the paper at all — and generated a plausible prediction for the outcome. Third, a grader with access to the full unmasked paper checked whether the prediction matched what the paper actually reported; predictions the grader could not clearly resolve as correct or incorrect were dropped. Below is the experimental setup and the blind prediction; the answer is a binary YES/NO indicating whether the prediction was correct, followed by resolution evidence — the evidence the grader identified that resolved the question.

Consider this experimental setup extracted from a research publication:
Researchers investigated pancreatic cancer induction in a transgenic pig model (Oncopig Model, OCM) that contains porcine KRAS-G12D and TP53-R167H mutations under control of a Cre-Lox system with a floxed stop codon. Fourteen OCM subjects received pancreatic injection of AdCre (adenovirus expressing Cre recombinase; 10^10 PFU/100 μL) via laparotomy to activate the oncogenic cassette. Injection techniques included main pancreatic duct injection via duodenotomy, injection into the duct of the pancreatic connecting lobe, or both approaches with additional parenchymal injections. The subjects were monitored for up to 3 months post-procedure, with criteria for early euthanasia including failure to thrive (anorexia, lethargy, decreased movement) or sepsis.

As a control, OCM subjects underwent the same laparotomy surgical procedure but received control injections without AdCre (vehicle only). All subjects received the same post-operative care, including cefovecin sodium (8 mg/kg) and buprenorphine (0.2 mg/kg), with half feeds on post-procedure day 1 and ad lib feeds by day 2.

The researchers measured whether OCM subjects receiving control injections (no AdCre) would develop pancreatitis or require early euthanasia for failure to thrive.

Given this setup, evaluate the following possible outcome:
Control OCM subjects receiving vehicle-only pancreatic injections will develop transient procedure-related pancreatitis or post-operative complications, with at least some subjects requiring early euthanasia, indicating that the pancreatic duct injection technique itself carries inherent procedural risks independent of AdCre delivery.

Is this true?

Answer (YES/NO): NO